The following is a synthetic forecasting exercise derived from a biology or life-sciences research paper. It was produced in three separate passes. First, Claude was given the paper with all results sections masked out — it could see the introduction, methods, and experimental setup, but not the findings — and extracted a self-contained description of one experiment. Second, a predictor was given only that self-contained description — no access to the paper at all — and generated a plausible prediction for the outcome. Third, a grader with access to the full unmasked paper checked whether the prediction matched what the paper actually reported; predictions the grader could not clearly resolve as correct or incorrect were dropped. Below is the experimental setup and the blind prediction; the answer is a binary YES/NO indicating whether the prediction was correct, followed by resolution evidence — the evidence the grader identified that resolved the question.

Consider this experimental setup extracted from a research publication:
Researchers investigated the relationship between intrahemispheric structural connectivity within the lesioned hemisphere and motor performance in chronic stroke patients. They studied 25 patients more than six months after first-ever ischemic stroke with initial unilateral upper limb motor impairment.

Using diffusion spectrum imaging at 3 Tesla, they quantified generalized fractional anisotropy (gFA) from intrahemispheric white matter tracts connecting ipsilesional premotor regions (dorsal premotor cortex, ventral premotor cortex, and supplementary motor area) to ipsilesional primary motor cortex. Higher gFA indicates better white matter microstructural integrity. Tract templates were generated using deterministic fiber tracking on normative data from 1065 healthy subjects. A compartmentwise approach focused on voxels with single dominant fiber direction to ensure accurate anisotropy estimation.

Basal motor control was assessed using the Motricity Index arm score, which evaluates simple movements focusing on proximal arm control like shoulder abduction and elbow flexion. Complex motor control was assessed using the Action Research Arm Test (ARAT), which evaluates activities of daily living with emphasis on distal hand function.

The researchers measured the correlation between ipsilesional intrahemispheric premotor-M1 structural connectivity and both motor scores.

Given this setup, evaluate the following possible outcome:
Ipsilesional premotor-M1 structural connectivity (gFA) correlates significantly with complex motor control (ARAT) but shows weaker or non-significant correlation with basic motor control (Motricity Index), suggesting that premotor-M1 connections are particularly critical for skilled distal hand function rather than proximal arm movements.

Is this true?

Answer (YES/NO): NO